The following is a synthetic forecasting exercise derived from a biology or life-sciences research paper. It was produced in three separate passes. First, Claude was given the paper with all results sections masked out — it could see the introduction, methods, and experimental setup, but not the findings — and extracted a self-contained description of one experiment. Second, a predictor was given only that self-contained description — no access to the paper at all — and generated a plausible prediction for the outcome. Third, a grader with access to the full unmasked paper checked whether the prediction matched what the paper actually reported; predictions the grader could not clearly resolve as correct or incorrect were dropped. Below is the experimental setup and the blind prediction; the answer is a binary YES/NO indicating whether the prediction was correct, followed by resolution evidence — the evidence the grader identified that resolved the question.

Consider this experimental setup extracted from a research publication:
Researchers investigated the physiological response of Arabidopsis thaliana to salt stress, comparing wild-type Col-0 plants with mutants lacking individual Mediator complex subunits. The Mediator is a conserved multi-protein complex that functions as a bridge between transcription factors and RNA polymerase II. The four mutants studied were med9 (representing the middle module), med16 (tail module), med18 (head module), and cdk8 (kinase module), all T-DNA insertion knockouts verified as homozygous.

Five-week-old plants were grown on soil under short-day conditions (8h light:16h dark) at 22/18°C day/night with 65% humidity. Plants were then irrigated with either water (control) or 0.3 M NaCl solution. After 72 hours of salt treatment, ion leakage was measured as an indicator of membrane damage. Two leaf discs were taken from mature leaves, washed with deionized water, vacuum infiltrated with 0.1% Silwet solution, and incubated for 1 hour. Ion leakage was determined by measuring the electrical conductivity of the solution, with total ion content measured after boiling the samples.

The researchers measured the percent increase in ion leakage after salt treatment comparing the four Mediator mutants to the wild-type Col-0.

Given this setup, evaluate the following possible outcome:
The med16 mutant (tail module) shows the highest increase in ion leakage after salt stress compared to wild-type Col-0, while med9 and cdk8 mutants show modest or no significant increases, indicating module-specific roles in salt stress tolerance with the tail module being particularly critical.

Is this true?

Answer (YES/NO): NO